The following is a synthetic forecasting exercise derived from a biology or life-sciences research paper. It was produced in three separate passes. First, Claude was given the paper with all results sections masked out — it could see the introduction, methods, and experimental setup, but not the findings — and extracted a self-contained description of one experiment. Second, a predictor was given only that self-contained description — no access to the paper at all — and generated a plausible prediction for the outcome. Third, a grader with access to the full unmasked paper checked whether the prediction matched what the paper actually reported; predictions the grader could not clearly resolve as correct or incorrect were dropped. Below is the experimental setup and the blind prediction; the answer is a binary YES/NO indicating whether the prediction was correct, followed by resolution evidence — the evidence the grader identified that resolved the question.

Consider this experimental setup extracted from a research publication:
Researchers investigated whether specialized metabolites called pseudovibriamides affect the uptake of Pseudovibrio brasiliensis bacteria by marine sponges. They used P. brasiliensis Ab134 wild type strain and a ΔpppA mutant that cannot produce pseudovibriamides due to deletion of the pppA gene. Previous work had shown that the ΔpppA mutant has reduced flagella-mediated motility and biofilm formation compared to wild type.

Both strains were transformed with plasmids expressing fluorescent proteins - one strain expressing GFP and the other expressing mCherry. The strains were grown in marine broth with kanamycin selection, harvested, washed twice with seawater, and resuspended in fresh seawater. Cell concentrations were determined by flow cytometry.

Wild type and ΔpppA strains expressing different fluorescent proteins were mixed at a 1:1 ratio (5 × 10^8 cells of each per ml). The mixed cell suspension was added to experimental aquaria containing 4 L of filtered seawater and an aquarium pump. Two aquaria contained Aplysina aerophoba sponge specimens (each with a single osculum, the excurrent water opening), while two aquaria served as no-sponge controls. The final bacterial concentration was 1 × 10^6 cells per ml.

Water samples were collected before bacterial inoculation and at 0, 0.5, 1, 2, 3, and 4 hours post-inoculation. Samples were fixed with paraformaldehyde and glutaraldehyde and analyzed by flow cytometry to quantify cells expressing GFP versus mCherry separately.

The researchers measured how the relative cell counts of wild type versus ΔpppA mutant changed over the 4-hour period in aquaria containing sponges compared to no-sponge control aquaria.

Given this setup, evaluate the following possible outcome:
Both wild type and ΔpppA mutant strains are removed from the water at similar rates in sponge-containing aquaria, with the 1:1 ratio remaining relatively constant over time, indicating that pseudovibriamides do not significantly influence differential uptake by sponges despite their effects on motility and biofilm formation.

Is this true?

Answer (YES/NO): YES